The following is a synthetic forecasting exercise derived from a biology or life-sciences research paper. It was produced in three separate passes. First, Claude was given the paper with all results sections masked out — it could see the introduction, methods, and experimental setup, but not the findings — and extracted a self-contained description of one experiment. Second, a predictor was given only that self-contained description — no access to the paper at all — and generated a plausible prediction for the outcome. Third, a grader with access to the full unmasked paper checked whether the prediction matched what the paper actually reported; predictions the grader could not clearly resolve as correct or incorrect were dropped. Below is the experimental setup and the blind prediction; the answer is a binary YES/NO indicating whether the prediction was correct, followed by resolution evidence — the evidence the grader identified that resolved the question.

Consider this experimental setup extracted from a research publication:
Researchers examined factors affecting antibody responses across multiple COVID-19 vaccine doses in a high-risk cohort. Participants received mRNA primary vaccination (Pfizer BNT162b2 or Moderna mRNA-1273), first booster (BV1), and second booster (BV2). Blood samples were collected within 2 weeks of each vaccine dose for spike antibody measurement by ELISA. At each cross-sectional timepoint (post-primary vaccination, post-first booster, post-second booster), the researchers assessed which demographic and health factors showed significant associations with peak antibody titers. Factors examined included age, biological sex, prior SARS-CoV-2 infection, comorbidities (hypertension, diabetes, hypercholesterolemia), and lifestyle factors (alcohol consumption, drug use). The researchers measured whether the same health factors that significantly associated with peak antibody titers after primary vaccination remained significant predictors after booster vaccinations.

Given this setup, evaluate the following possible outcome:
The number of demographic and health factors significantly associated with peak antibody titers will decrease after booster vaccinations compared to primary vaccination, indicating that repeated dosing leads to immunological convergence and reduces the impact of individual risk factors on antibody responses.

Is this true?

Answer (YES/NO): YES